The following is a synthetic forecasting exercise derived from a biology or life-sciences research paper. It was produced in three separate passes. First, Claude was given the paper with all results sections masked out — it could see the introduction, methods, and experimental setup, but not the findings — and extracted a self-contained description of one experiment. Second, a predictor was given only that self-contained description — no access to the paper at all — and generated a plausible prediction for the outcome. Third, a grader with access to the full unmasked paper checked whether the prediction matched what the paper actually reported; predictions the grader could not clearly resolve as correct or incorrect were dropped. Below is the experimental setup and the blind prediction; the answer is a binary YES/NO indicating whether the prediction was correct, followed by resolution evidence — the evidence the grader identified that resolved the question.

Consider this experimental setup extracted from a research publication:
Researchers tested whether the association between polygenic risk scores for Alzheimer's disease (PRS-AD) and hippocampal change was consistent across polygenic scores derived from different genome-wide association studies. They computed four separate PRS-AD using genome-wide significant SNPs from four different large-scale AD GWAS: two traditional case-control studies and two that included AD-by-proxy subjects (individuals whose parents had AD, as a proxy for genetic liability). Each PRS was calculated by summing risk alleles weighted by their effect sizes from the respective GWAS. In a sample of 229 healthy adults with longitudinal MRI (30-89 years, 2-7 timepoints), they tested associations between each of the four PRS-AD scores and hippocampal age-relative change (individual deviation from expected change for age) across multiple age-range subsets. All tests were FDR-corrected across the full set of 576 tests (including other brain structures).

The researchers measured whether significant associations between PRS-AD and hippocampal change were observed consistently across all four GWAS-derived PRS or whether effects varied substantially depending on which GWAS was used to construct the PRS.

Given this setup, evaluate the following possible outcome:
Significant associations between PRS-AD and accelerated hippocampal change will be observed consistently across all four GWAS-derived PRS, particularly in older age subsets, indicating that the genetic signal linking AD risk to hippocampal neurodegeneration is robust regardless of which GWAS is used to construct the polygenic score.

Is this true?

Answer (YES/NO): YES